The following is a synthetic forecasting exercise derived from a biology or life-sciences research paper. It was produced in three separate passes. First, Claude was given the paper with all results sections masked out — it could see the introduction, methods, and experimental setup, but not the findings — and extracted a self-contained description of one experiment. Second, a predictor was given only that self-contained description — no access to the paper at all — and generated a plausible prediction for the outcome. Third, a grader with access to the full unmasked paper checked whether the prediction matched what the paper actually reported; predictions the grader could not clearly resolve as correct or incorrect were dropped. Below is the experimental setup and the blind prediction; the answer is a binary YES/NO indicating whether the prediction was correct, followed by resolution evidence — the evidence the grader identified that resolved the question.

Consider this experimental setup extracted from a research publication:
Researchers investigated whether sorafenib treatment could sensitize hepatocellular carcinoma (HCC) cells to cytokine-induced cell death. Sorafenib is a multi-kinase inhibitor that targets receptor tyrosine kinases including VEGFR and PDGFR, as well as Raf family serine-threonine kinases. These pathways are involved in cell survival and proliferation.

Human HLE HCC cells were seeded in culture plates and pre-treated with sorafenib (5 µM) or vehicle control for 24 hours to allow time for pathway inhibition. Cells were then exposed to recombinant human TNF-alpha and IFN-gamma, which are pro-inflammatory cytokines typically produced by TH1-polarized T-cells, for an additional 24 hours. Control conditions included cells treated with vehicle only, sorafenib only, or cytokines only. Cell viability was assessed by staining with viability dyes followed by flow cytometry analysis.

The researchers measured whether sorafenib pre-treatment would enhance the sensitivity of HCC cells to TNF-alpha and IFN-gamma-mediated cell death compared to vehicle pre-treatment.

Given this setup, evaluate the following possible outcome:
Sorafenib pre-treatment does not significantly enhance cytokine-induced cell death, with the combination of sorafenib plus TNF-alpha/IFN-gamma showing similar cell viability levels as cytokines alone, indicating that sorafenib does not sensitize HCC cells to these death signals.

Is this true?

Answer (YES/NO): NO